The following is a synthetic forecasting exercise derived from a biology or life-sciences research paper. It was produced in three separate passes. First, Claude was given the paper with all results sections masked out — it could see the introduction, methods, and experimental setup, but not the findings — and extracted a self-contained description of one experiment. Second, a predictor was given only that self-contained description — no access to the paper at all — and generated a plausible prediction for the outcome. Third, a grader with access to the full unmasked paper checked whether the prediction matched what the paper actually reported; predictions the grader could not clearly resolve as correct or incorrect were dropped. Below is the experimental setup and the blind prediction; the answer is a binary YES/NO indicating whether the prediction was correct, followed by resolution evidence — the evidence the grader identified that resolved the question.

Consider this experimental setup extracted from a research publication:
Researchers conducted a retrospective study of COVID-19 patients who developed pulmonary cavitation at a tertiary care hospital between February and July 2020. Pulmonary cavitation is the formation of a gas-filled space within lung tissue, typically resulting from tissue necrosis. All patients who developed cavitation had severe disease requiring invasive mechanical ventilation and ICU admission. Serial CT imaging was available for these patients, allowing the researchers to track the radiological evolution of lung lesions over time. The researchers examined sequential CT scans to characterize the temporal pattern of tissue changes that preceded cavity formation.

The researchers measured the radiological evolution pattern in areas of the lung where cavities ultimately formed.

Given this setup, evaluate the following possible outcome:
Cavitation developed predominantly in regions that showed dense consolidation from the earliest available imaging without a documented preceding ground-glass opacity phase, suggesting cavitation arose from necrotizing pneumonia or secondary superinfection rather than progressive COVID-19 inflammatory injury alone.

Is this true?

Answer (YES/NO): NO